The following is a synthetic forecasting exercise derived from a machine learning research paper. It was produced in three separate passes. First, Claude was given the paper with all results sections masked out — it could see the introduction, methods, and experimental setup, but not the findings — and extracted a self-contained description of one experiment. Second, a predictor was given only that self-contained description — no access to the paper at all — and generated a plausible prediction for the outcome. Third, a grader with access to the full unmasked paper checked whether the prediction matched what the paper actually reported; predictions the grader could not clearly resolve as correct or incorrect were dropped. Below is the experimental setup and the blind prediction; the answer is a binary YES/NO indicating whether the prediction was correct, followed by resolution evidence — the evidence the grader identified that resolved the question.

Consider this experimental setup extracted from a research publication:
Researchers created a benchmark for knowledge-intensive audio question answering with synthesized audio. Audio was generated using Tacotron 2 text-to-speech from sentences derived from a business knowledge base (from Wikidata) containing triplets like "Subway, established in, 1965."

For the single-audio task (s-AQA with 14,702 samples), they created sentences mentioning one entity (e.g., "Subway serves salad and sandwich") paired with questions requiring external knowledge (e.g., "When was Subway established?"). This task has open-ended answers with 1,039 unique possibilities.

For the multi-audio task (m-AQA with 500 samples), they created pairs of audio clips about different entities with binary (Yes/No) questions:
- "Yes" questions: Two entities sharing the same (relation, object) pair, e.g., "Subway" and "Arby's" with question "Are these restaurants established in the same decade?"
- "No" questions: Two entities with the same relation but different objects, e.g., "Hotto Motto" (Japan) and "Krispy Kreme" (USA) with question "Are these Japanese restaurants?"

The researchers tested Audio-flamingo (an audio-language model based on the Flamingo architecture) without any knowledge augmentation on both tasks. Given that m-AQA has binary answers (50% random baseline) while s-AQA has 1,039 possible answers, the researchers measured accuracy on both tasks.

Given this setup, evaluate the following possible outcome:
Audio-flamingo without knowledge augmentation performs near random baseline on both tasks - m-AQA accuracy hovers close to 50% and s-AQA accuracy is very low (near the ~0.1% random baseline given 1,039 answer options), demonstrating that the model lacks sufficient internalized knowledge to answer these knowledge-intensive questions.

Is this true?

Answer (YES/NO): YES